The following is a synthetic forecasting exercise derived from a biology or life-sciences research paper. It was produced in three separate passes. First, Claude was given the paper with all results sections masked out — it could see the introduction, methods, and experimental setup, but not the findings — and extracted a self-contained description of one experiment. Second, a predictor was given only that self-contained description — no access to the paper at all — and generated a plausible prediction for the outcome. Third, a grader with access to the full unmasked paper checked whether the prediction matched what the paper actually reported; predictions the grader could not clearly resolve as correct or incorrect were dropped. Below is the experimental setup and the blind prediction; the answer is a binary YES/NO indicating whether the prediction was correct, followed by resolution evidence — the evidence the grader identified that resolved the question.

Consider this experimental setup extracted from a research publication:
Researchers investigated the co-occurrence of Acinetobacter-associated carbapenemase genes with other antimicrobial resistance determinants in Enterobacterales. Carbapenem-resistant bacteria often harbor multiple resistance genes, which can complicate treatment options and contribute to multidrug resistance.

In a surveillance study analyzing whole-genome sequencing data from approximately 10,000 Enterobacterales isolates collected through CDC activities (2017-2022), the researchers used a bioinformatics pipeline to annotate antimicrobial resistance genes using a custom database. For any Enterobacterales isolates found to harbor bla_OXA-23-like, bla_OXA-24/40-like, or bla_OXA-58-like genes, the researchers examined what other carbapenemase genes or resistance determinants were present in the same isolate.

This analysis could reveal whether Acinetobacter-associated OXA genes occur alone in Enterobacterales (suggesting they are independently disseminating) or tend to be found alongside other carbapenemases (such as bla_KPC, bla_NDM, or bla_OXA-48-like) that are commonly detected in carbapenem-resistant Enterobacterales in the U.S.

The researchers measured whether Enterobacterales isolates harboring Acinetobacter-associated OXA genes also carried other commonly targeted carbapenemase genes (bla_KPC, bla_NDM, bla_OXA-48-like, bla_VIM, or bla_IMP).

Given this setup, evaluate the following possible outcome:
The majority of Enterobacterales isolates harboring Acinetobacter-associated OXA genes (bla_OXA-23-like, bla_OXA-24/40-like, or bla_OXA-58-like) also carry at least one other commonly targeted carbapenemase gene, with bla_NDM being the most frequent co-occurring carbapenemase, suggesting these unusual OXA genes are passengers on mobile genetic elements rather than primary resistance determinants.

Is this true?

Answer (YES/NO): NO